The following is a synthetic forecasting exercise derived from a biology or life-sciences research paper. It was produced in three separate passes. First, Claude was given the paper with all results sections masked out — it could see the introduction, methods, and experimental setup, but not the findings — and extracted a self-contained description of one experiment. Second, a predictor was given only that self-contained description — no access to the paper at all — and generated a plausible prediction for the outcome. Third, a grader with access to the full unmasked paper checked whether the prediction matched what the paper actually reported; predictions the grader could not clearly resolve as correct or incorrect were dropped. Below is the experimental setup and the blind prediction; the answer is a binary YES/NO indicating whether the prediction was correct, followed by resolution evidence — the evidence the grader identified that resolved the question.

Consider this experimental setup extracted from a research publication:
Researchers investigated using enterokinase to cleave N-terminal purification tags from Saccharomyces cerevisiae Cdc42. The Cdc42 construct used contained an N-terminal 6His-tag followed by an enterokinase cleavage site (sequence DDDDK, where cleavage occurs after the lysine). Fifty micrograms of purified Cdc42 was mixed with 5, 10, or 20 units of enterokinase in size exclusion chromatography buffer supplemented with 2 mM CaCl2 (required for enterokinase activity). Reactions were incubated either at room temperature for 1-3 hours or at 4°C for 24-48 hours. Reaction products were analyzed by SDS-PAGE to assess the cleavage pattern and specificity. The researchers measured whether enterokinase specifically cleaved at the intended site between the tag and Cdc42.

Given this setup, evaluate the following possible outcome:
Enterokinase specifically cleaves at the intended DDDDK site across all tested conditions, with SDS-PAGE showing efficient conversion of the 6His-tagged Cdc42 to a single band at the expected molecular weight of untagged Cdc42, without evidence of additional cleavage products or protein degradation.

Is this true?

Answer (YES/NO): NO